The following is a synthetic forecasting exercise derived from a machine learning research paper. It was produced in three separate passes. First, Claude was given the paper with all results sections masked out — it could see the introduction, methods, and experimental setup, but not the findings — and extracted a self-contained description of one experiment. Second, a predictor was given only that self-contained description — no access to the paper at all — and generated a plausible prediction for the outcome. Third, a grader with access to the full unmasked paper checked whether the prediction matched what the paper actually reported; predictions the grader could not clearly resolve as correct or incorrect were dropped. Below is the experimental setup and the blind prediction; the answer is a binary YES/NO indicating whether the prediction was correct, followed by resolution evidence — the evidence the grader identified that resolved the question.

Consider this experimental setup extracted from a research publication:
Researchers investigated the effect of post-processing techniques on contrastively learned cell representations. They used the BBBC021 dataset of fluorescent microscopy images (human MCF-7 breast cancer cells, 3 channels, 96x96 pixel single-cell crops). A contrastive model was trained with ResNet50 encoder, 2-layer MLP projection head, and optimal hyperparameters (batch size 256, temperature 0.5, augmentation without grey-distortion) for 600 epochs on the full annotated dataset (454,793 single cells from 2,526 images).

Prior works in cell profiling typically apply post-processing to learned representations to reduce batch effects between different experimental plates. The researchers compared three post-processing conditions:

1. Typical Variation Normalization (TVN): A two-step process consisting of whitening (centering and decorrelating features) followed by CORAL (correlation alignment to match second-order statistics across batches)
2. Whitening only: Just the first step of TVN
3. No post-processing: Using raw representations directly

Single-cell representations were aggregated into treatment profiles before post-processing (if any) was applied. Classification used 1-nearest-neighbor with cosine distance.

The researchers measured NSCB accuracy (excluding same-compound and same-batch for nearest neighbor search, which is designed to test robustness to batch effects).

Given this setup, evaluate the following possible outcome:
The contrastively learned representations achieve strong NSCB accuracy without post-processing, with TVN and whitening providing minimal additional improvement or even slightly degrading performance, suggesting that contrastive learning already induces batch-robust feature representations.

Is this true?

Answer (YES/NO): YES